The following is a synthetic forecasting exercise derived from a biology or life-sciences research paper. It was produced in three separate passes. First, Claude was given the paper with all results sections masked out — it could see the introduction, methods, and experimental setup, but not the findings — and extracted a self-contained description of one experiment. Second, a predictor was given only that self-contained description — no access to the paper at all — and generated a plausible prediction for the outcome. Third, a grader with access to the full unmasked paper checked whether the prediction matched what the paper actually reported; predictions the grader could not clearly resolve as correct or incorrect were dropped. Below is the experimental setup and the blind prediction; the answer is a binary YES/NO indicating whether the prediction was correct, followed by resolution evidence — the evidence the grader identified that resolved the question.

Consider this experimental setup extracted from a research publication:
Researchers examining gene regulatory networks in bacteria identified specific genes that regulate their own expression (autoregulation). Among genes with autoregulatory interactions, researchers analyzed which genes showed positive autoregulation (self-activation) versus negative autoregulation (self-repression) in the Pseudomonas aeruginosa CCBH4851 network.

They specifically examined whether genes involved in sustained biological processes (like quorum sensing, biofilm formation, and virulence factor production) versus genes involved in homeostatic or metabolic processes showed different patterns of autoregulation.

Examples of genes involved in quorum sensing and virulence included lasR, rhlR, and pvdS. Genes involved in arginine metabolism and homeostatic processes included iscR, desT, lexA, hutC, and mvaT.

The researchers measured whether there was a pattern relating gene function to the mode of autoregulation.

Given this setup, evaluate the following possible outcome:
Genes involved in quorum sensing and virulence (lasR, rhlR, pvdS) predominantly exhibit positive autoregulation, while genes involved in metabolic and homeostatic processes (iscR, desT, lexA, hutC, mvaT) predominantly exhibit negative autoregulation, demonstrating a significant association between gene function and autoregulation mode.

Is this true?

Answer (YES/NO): YES